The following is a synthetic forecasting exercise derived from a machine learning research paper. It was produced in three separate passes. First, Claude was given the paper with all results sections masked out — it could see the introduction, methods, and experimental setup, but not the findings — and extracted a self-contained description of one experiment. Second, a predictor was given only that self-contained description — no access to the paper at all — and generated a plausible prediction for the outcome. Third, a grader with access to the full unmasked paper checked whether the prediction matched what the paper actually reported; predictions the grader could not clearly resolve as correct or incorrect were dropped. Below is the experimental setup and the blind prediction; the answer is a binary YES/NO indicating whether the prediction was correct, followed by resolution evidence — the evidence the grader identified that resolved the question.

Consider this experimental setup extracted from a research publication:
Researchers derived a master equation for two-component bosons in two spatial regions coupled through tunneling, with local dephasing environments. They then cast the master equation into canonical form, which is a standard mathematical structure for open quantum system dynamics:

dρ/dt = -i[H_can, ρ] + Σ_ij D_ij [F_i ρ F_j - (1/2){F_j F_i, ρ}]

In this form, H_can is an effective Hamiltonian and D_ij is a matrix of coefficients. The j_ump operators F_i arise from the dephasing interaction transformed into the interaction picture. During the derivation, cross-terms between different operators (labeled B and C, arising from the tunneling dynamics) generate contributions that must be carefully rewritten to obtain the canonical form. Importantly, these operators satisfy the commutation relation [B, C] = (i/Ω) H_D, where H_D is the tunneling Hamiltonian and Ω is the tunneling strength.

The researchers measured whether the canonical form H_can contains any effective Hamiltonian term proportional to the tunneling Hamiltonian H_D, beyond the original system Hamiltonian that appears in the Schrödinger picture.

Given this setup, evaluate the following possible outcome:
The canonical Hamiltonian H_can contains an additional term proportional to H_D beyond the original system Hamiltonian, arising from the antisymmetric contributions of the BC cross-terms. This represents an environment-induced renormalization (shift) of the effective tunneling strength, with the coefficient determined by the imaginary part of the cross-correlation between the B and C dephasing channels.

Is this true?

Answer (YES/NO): NO